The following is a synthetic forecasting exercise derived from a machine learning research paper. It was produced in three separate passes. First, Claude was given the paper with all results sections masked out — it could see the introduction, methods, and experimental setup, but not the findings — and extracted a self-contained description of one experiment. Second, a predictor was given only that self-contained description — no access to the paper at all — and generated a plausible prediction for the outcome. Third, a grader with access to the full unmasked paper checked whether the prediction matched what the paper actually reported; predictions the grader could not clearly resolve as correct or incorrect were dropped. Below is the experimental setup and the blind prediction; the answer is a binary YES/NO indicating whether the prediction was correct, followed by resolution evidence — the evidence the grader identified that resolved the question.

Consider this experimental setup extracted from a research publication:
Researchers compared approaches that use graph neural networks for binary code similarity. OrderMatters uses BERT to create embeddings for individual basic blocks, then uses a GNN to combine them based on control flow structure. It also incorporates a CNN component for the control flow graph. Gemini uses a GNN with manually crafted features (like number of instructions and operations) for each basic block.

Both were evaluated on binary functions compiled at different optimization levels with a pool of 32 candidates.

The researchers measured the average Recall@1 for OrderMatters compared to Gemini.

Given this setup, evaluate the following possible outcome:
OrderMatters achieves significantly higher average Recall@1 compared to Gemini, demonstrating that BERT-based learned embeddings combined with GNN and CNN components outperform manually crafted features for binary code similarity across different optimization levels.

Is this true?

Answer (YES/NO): YES